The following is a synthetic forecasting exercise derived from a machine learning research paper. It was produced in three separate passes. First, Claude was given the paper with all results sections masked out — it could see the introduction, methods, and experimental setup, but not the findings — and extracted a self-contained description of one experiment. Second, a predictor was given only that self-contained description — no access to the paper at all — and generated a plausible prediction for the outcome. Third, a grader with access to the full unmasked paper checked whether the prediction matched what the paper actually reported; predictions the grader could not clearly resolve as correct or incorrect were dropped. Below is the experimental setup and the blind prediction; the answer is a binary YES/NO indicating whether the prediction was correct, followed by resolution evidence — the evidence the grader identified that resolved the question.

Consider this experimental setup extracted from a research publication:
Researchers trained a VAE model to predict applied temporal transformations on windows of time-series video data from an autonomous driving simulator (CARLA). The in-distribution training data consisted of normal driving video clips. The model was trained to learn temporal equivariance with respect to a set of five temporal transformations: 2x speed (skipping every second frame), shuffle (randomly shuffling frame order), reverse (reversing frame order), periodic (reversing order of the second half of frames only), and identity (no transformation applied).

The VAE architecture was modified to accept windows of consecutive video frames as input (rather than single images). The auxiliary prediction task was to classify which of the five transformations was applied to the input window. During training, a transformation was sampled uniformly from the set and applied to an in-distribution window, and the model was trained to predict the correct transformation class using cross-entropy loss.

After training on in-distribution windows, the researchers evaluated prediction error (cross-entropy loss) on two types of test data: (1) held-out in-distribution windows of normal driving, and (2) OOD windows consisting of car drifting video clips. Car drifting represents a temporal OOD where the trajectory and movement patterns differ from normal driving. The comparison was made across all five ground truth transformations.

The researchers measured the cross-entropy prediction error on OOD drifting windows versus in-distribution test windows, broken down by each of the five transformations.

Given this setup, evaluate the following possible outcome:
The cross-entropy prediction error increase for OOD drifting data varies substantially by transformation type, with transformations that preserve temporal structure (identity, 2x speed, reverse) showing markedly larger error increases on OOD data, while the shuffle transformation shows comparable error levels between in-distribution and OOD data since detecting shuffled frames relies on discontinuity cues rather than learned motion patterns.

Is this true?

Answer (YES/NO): NO